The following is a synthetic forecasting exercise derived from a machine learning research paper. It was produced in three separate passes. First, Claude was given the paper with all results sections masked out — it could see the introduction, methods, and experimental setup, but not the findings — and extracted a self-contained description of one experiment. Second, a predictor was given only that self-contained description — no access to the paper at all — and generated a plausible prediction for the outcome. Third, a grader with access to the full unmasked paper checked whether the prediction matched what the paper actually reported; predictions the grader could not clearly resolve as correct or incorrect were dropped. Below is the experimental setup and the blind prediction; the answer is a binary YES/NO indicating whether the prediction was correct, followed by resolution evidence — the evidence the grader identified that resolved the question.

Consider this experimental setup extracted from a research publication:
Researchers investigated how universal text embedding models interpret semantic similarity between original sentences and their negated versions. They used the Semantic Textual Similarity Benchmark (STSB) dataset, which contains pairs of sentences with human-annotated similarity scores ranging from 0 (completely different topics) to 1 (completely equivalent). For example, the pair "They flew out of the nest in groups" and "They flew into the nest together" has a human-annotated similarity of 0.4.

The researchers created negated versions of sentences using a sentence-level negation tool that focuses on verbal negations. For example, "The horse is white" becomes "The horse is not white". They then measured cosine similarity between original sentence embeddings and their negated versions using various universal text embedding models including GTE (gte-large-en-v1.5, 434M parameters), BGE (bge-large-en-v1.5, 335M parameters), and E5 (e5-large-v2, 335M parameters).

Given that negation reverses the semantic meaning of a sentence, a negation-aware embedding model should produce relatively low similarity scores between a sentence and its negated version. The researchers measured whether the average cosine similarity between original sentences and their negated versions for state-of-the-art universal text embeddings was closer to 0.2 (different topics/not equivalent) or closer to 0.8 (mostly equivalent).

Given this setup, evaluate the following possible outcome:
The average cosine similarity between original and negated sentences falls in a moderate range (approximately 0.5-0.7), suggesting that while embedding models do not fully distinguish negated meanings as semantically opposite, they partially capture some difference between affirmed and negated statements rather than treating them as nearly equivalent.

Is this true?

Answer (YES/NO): NO